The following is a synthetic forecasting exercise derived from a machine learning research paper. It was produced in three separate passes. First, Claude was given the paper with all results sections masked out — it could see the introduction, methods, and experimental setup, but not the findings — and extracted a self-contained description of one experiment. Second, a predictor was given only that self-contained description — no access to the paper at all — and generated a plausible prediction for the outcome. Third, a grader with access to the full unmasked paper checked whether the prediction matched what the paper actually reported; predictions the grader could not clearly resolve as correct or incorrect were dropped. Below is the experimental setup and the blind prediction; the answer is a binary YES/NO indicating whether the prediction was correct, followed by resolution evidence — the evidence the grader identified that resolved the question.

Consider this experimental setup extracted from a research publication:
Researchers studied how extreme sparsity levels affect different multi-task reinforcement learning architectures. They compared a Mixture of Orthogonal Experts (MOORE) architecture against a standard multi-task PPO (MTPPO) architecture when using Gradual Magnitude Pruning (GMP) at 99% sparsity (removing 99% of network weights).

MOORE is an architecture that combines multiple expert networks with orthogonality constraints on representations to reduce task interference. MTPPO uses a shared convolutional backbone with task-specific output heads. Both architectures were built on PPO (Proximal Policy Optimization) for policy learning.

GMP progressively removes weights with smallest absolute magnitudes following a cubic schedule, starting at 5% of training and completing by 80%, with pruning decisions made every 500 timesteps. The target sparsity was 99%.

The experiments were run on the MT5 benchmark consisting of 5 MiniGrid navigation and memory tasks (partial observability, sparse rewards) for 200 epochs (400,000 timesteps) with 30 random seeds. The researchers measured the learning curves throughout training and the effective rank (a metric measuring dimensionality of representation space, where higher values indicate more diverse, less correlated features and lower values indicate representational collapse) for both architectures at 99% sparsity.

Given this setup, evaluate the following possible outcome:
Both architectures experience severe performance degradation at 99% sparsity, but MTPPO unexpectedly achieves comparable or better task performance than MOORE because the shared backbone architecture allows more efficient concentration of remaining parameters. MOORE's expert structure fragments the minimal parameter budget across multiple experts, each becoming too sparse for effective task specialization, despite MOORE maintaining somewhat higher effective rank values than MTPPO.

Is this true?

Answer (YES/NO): NO